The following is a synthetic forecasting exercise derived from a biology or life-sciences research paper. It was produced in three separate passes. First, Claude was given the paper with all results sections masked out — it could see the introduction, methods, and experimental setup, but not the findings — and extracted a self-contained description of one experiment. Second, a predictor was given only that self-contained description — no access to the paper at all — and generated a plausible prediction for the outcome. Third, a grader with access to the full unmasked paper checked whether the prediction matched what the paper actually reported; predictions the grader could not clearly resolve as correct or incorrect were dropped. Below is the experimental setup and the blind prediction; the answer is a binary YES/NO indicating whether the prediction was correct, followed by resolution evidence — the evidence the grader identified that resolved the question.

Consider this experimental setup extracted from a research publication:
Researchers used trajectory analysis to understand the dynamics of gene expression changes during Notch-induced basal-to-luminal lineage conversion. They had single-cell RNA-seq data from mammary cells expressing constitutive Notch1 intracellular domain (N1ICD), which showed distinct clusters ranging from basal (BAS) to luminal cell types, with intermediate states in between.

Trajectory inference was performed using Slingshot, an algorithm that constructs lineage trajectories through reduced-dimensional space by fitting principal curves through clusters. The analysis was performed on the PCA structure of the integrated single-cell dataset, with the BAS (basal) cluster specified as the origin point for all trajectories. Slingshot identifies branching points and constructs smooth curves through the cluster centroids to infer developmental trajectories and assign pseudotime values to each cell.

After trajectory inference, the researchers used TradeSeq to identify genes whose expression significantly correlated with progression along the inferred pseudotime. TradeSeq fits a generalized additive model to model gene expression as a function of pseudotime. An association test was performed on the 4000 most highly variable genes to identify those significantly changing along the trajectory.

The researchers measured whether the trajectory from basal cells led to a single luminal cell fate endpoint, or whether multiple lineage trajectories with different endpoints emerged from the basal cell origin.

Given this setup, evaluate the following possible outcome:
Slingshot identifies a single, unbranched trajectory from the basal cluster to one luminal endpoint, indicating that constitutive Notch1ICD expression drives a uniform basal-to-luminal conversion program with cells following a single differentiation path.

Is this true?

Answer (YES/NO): NO